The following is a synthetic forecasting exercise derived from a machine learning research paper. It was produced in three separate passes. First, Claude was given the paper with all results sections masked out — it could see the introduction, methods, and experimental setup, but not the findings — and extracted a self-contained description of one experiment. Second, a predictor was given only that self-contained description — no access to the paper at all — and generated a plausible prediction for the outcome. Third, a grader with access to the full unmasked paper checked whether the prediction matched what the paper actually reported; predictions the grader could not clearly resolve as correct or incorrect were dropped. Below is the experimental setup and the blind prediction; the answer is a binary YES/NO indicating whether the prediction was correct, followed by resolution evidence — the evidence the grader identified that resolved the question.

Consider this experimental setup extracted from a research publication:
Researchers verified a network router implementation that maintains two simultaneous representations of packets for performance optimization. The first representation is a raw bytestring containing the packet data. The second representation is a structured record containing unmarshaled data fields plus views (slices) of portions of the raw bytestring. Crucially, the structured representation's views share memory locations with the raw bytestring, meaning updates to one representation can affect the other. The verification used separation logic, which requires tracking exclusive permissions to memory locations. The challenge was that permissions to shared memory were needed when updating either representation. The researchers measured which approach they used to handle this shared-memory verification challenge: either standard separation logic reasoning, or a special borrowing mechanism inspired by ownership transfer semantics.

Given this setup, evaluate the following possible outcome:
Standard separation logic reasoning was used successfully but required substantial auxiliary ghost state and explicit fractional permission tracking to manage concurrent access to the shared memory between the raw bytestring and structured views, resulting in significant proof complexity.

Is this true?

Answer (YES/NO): NO